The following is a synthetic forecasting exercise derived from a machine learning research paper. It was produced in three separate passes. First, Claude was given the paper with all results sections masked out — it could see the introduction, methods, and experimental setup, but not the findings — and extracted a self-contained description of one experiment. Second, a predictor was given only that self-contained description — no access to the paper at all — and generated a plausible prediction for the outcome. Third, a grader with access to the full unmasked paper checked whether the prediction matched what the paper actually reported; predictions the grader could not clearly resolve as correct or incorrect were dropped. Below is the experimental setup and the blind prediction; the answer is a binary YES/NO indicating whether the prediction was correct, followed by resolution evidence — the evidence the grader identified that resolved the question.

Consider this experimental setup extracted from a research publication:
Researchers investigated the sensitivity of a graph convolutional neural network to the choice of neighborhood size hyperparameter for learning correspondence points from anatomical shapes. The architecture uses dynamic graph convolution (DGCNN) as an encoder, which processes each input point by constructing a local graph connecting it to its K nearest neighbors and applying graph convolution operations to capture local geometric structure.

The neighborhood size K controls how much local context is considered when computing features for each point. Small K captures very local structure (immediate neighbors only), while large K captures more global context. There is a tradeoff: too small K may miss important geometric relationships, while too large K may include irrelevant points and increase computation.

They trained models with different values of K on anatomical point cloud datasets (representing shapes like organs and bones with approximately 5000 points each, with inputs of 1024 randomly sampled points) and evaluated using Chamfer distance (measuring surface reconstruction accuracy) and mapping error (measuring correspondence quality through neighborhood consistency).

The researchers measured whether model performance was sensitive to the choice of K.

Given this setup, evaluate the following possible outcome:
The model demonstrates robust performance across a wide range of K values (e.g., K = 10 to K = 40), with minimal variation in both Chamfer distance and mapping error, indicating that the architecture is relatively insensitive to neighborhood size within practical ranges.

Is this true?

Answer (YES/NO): YES